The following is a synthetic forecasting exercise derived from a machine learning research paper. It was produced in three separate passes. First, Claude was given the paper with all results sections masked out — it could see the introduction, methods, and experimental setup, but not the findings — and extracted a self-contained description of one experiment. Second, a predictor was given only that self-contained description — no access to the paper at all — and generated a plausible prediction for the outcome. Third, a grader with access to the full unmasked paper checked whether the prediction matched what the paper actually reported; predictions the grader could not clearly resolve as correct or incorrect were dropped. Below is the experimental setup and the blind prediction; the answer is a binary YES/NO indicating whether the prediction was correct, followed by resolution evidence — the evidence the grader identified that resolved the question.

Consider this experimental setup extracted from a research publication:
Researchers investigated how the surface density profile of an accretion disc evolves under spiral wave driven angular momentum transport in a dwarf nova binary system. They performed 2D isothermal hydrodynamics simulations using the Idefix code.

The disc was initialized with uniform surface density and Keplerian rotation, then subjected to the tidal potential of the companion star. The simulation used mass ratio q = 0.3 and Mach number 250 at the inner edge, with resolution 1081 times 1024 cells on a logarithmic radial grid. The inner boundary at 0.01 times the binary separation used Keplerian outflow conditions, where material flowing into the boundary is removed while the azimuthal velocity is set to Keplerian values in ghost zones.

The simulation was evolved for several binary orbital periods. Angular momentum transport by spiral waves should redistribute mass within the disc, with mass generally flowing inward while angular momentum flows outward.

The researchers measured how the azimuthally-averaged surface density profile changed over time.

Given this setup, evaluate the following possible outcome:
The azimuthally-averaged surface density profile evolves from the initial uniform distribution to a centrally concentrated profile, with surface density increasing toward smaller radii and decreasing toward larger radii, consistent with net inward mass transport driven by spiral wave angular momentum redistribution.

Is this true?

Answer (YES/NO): NO